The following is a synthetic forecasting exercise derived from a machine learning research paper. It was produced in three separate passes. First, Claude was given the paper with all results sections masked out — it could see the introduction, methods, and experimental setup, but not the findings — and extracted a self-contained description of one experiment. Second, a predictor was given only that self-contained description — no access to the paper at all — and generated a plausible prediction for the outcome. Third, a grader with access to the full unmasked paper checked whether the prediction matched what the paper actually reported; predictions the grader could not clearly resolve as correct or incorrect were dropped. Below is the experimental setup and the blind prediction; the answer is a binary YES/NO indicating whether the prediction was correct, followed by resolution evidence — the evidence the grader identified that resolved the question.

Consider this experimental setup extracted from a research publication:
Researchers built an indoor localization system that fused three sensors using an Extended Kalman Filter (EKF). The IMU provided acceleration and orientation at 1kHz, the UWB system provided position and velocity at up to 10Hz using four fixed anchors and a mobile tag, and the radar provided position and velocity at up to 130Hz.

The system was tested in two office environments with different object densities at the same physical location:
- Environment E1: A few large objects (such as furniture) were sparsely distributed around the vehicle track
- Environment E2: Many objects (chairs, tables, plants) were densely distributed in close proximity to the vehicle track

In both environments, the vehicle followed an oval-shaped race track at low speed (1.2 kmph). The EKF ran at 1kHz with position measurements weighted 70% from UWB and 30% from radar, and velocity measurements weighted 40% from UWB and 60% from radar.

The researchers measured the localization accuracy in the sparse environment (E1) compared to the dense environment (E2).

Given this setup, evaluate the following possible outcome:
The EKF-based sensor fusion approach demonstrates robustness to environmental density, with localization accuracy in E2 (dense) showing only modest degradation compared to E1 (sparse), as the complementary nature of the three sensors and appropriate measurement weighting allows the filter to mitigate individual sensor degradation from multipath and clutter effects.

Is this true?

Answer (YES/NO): NO